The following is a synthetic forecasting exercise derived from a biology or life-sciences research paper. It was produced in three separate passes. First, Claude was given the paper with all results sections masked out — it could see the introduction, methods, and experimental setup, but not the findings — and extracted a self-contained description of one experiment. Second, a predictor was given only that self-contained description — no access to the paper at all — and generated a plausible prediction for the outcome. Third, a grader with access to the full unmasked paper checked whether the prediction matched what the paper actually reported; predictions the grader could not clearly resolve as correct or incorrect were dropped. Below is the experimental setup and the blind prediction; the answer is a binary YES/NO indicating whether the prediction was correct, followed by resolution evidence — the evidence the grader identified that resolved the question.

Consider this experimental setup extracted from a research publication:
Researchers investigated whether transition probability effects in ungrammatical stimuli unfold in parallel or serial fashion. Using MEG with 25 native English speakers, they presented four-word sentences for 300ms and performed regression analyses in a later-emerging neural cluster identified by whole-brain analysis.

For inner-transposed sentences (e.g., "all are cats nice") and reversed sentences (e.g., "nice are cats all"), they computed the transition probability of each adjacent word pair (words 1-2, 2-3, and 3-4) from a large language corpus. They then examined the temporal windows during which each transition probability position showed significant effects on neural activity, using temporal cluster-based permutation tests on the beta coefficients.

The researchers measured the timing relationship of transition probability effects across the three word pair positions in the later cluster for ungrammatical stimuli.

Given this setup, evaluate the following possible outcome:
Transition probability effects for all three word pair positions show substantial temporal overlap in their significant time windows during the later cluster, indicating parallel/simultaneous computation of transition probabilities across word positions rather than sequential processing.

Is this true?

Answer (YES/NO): NO